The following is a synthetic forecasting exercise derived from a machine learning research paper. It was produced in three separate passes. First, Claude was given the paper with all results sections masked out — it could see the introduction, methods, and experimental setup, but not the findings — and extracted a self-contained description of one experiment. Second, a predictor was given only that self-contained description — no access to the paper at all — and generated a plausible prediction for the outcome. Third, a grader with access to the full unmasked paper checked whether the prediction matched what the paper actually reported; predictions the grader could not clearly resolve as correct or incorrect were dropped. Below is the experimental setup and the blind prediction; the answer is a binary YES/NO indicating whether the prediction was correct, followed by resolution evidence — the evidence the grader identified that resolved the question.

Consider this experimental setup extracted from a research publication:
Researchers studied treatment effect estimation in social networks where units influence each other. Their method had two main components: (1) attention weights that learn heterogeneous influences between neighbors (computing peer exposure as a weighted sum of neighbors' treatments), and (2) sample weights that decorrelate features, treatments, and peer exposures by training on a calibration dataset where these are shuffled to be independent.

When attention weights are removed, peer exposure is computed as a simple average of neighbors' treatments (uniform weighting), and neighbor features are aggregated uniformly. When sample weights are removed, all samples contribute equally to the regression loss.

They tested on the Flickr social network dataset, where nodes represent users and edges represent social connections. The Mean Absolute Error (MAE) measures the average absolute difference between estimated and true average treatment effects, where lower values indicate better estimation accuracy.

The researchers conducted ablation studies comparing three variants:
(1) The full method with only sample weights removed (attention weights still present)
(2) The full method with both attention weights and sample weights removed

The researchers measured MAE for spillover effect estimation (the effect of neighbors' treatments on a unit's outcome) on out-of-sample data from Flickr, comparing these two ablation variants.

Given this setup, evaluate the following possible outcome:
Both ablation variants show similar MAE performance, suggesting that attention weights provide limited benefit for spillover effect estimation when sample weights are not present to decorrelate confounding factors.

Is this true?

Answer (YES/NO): NO